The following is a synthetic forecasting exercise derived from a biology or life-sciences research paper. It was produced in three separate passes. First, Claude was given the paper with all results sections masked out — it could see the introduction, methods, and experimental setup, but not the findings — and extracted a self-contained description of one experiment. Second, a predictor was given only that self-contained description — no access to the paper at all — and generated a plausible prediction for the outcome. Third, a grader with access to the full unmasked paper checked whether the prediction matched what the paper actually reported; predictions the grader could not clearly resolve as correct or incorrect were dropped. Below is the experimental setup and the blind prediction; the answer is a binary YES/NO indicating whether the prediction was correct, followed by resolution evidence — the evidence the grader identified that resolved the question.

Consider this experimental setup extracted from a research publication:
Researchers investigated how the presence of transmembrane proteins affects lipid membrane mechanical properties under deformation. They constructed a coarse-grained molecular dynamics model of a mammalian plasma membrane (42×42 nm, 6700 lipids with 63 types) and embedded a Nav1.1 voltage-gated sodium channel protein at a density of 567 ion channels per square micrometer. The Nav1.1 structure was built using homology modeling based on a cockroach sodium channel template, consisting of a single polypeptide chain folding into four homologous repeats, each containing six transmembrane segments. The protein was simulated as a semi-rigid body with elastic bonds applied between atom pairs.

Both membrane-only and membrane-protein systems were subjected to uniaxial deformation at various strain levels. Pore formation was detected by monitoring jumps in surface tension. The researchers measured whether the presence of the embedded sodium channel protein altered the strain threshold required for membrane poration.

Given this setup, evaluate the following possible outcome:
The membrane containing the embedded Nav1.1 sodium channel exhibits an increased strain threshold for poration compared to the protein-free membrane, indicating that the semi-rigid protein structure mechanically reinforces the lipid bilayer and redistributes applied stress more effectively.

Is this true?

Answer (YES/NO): YES